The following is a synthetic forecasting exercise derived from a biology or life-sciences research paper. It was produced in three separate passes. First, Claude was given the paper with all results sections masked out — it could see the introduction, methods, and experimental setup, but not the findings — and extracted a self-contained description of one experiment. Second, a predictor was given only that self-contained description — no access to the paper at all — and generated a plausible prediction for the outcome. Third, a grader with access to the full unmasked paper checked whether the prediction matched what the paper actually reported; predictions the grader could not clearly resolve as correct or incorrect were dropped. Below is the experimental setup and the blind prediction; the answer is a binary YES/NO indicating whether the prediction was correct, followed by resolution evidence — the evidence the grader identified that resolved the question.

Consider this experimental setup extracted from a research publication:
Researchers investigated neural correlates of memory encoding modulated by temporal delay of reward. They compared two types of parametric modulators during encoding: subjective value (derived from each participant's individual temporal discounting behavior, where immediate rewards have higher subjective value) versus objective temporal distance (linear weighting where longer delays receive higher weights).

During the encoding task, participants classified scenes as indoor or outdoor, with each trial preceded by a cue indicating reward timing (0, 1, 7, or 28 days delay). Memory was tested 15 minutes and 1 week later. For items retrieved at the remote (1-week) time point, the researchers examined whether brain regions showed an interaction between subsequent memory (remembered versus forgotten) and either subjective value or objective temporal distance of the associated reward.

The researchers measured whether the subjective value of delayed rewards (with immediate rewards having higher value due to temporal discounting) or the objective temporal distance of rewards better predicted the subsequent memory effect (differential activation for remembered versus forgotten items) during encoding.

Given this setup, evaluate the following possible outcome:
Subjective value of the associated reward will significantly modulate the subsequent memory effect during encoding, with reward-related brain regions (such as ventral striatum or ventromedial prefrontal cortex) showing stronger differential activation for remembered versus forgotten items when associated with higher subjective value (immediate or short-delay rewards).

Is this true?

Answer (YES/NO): NO